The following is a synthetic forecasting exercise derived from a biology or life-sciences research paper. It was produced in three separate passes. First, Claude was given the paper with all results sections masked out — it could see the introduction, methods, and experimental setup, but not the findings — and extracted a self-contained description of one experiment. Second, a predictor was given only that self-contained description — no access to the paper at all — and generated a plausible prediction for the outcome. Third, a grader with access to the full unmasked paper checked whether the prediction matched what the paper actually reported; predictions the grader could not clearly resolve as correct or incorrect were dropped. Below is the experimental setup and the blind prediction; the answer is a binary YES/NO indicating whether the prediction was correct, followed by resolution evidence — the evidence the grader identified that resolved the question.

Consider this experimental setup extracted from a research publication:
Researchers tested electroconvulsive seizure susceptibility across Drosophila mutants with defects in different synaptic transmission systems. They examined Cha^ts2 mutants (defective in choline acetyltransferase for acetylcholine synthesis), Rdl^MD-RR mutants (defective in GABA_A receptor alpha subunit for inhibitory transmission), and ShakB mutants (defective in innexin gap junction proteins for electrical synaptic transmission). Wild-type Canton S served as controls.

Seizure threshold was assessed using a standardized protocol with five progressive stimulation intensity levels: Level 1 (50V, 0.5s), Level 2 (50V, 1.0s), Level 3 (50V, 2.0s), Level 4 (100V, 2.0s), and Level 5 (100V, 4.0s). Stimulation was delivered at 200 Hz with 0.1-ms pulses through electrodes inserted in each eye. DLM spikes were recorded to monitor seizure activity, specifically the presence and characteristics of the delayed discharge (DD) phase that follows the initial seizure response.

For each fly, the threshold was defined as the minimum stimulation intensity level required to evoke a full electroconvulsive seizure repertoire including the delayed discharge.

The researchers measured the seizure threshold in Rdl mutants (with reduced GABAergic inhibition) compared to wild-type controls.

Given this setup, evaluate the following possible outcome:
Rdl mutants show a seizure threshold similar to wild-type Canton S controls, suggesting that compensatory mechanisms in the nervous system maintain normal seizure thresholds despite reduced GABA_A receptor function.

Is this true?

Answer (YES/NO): YES